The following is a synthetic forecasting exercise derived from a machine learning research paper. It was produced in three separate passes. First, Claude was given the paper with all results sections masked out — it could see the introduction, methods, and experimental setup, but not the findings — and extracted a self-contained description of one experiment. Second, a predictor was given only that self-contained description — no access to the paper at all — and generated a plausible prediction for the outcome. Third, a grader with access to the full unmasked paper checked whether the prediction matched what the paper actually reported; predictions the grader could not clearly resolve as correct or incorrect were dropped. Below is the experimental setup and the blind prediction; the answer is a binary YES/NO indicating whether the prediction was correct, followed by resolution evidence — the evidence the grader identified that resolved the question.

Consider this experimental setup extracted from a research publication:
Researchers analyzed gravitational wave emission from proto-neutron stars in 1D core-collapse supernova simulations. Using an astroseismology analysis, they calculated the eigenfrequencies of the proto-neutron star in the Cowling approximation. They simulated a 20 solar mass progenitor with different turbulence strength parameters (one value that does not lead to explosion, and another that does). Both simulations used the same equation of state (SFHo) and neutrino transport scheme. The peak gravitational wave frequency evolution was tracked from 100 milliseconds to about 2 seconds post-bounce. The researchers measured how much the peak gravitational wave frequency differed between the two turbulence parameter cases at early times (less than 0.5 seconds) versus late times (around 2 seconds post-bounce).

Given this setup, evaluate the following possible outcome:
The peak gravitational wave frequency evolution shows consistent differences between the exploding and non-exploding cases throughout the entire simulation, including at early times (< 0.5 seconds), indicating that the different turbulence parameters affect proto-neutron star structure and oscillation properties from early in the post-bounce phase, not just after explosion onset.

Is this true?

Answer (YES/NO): NO